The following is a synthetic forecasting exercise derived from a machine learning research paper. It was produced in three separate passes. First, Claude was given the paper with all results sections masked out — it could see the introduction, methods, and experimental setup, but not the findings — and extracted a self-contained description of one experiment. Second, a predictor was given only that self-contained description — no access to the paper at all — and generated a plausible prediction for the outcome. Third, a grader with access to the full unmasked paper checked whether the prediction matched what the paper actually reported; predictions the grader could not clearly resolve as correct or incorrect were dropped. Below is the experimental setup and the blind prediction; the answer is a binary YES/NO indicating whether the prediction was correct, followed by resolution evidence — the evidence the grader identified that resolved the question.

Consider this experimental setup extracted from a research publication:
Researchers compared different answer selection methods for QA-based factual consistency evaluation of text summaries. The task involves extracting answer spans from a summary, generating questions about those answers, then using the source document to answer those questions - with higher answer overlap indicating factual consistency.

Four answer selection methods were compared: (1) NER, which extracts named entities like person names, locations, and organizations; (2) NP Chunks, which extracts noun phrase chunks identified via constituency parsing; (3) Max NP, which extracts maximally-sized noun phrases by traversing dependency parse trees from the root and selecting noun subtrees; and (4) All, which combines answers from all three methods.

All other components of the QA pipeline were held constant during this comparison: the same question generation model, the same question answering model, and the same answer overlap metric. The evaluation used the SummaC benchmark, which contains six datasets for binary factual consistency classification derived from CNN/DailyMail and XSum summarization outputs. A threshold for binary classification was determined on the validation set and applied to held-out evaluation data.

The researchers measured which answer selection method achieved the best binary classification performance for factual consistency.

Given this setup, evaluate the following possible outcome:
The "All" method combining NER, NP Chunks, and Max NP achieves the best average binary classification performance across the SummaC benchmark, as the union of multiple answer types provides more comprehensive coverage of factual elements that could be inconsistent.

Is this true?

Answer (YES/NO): NO